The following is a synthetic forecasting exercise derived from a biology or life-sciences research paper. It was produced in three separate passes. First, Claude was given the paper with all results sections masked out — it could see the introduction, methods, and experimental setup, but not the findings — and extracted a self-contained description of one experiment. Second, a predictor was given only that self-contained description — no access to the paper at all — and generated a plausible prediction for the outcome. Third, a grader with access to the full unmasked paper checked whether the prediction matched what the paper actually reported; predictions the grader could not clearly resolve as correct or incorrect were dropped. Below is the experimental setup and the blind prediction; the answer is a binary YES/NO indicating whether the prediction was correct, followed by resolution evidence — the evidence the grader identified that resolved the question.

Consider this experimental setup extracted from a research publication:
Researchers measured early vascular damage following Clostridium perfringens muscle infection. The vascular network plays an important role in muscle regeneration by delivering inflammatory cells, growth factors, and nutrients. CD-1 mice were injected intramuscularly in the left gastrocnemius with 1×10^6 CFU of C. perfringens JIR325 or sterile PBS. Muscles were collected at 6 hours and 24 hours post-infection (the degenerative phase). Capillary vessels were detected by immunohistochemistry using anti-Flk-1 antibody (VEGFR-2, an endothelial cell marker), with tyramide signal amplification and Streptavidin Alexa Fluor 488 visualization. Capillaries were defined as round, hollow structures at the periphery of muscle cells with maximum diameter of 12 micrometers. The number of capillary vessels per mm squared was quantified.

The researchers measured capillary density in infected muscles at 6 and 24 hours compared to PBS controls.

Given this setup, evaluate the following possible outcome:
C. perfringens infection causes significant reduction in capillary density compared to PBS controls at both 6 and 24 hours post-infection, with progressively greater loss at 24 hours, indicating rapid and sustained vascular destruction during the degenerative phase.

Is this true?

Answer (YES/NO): NO